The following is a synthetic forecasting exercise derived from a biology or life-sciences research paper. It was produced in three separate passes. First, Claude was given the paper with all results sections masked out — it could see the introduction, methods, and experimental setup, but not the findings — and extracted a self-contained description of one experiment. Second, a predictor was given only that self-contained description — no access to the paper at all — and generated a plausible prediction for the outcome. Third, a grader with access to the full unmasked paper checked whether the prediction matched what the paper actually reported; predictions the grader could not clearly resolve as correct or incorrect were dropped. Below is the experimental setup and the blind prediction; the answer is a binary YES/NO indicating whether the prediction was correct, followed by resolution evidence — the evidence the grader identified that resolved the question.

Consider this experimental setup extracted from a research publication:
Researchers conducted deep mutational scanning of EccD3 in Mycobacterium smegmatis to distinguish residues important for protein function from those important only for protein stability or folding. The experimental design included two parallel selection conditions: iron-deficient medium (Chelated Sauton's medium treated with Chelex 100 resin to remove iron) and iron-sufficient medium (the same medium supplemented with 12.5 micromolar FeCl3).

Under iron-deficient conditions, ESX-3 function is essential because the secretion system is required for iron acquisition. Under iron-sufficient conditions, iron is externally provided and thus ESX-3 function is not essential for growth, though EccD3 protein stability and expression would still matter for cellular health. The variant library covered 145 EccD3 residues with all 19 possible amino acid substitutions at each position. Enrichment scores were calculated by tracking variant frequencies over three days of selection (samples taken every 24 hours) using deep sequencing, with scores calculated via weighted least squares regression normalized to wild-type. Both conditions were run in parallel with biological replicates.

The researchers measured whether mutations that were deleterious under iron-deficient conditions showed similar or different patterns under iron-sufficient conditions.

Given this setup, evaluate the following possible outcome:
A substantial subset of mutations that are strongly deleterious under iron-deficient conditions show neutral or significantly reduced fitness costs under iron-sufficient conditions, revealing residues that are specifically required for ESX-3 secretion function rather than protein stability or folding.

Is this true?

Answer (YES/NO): NO